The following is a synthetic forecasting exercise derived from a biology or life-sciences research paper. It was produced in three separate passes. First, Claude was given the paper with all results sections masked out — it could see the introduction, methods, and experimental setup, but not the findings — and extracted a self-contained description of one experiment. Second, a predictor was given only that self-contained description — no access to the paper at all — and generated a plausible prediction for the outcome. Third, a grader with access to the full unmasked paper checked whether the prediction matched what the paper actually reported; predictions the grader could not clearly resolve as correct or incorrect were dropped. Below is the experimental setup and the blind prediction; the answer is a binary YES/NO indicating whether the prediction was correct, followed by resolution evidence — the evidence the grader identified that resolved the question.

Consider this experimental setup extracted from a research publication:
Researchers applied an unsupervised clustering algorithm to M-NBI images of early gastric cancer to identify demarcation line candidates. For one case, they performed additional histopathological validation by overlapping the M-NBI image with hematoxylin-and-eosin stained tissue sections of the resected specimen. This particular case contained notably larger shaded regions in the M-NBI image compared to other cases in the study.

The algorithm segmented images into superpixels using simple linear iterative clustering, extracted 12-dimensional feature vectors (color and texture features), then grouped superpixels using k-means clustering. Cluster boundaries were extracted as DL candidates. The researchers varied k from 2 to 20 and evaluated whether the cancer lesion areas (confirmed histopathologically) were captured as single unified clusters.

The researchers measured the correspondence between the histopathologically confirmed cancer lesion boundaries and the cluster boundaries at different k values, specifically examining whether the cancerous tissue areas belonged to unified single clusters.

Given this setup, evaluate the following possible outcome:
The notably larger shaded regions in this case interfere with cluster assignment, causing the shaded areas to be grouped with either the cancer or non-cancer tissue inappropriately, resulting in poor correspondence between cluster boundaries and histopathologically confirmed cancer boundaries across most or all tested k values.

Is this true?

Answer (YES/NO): NO